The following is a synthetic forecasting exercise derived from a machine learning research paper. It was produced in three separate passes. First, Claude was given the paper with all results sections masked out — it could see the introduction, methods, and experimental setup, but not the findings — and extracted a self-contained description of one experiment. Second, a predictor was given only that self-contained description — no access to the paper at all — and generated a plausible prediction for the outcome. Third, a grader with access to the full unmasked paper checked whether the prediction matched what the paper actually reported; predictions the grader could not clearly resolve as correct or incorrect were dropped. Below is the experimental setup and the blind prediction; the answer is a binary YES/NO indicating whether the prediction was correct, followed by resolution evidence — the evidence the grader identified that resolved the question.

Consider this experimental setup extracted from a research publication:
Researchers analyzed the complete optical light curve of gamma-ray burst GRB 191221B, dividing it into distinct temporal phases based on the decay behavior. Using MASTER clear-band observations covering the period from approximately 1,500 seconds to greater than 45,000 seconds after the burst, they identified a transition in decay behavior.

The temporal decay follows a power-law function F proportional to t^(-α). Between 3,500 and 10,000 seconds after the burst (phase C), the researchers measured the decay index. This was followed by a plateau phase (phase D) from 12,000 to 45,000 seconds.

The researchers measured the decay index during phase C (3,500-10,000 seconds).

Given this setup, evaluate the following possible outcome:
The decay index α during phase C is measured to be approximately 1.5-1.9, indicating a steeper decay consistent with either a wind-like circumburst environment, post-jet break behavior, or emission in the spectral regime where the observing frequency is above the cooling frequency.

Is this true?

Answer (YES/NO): NO